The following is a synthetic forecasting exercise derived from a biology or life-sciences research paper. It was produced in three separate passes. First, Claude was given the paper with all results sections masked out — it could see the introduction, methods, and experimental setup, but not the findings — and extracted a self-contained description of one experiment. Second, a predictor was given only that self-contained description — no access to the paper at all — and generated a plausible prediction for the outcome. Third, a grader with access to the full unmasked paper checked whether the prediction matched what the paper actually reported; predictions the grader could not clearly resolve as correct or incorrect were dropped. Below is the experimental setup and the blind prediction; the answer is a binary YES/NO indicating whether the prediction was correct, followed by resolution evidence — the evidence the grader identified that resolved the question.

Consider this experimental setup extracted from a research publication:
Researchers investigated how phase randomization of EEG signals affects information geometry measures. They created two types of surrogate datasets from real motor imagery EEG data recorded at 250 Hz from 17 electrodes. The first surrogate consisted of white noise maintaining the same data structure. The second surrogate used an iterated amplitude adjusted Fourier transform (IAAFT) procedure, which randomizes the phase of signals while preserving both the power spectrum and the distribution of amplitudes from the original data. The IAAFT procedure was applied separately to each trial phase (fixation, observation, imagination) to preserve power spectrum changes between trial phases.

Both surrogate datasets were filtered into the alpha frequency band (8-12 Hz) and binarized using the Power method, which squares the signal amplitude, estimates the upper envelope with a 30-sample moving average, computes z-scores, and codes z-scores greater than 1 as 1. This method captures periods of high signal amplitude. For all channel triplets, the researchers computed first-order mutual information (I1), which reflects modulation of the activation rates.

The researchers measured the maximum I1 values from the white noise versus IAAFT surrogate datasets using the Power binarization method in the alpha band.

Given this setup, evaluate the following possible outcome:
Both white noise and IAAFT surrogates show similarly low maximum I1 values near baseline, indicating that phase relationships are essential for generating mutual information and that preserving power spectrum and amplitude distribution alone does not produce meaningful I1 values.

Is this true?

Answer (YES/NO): NO